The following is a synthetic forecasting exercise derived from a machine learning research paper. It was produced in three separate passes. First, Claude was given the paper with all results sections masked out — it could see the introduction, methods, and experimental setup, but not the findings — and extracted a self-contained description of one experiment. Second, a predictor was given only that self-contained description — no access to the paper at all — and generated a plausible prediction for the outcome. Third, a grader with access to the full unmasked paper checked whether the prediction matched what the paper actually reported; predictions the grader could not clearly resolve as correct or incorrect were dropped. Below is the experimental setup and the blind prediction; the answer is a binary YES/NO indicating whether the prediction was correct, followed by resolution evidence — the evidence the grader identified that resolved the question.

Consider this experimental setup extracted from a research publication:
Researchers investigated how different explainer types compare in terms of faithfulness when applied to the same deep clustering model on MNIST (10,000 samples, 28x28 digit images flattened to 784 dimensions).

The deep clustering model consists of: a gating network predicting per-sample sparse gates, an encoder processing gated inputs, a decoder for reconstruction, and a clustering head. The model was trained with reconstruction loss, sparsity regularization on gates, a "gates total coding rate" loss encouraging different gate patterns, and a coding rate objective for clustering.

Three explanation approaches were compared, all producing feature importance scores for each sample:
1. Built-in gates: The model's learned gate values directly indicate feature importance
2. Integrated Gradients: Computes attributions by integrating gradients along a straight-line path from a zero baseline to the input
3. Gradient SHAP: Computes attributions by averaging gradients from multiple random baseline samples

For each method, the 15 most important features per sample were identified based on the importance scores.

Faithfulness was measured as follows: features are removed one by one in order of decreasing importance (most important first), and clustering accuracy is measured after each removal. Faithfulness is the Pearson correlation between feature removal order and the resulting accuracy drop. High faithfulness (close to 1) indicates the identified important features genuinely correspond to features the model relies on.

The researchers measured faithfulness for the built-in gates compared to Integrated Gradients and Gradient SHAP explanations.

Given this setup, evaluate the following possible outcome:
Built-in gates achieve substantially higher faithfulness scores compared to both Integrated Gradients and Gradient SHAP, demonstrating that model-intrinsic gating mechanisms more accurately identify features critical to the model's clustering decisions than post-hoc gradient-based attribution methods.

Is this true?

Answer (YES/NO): NO